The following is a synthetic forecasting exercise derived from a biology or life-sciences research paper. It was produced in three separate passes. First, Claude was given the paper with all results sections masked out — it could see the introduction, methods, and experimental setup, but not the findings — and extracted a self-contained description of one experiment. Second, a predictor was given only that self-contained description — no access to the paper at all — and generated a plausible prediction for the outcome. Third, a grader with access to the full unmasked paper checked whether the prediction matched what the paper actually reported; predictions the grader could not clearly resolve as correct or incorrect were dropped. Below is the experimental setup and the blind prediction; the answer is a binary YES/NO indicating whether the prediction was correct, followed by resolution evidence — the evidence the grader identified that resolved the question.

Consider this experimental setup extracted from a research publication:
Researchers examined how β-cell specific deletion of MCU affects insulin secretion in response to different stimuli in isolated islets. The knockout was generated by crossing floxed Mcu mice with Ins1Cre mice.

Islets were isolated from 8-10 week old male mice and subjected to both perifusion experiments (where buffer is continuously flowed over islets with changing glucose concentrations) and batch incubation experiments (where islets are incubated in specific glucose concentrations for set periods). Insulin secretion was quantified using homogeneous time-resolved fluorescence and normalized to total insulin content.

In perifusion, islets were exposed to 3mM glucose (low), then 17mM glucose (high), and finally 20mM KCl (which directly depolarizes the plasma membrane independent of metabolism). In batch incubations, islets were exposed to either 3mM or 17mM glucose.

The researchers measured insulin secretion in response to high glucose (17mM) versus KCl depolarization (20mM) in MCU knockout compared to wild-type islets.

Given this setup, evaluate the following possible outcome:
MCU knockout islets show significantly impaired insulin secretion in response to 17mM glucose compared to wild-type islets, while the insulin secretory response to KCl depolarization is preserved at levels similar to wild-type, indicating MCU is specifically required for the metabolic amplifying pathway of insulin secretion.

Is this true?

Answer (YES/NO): NO